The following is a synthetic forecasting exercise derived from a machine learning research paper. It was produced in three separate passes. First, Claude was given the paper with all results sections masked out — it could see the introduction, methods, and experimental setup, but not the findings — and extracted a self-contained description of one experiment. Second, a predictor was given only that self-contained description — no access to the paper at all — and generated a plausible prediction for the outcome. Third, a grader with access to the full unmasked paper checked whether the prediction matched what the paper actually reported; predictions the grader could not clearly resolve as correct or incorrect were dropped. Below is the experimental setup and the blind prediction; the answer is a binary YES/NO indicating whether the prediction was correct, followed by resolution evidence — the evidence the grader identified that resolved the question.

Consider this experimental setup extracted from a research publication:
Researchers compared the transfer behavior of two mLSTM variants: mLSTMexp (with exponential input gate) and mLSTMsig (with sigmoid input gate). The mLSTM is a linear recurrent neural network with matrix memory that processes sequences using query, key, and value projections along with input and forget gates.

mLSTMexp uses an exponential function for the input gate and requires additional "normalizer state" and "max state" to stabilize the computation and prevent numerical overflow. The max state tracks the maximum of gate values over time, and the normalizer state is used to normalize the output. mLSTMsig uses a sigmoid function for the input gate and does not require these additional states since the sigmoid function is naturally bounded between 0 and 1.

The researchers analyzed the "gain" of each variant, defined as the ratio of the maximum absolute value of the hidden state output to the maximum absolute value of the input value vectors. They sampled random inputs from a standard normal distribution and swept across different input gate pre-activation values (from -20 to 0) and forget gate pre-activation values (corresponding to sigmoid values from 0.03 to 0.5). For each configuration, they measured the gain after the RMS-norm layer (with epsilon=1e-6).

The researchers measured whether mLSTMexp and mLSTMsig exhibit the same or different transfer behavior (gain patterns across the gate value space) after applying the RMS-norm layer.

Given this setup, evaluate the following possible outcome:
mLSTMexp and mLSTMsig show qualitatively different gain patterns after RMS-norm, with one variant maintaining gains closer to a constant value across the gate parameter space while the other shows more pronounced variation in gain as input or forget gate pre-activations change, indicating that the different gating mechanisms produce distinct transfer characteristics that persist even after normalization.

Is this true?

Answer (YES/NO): NO